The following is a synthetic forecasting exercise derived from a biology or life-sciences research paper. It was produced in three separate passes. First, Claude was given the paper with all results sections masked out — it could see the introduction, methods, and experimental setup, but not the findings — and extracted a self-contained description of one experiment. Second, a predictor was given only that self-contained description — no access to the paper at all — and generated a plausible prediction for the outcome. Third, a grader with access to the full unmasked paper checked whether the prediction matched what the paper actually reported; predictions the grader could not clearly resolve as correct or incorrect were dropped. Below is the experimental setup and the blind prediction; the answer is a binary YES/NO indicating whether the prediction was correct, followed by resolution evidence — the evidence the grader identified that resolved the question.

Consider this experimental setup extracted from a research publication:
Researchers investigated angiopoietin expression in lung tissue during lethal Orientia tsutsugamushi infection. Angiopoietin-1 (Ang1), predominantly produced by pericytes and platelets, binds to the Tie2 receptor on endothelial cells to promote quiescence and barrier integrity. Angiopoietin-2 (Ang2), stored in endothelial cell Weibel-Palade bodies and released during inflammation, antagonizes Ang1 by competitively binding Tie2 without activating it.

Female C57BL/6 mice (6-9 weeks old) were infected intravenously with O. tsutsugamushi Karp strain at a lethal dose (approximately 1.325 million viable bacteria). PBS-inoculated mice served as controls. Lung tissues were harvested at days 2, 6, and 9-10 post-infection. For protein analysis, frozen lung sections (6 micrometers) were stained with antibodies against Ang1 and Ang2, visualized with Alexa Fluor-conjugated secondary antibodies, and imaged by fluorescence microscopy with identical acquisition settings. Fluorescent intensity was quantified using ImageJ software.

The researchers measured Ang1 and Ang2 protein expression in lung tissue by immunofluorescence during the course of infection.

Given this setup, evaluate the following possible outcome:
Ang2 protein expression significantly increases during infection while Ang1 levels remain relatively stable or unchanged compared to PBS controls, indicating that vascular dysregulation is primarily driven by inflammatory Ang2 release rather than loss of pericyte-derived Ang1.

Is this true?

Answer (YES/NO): NO